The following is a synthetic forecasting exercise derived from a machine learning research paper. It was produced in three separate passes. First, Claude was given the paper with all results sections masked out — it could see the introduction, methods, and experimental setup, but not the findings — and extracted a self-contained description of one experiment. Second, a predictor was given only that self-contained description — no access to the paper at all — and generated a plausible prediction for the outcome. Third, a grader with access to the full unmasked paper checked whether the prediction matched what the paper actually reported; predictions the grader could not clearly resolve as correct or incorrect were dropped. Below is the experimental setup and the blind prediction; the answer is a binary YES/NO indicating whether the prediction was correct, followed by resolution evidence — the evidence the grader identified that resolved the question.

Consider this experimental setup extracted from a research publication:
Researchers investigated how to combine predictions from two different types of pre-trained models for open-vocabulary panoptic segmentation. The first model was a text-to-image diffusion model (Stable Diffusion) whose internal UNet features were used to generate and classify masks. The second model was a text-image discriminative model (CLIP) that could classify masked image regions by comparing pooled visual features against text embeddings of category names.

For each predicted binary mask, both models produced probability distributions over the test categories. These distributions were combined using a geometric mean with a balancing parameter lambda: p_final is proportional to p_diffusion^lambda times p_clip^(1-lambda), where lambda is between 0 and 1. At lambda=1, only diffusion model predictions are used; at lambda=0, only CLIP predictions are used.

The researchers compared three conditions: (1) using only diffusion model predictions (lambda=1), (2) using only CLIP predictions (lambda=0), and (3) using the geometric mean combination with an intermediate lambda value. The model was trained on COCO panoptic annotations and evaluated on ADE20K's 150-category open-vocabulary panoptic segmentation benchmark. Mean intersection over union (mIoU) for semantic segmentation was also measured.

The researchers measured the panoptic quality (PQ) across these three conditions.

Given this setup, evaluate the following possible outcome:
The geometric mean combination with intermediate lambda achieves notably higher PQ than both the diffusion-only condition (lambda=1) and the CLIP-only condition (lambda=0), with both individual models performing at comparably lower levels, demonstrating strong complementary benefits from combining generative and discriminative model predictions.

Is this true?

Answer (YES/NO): NO